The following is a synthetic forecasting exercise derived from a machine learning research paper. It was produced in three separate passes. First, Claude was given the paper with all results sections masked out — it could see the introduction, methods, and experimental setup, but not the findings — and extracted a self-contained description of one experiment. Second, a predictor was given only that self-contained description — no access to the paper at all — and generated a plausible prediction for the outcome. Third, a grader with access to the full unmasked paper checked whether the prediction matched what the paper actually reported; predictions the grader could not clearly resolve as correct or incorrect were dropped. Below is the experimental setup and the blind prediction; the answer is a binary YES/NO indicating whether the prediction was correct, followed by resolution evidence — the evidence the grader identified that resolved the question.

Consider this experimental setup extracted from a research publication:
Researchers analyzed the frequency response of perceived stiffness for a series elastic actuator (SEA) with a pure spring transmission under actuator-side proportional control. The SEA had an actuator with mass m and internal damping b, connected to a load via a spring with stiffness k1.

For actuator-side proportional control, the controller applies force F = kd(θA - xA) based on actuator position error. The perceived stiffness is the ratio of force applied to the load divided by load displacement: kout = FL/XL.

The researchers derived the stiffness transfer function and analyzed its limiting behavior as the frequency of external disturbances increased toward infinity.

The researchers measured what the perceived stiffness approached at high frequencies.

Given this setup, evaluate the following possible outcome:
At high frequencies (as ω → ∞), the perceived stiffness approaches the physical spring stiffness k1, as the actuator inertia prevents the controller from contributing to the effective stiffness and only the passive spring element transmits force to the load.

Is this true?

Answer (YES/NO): YES